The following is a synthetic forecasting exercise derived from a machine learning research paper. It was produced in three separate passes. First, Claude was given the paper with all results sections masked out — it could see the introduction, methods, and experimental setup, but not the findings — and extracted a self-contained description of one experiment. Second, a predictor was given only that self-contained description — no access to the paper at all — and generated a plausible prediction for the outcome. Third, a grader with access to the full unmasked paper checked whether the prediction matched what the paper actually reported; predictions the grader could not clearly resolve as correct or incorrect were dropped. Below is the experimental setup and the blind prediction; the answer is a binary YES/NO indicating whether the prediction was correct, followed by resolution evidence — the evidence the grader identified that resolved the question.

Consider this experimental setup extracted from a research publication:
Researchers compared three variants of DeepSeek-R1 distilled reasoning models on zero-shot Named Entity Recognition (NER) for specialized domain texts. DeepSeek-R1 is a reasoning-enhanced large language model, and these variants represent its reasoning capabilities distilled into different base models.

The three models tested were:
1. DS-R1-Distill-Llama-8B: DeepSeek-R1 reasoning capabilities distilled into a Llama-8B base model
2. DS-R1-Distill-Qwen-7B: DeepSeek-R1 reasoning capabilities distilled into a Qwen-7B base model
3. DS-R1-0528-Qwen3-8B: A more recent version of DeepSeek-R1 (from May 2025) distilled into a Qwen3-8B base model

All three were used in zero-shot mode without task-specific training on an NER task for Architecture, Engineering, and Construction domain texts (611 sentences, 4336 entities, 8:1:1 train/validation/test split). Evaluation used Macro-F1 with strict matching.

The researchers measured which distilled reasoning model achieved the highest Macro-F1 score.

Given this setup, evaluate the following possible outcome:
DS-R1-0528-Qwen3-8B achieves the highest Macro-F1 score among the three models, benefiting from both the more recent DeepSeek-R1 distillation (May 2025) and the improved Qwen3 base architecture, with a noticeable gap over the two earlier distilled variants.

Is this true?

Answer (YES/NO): YES